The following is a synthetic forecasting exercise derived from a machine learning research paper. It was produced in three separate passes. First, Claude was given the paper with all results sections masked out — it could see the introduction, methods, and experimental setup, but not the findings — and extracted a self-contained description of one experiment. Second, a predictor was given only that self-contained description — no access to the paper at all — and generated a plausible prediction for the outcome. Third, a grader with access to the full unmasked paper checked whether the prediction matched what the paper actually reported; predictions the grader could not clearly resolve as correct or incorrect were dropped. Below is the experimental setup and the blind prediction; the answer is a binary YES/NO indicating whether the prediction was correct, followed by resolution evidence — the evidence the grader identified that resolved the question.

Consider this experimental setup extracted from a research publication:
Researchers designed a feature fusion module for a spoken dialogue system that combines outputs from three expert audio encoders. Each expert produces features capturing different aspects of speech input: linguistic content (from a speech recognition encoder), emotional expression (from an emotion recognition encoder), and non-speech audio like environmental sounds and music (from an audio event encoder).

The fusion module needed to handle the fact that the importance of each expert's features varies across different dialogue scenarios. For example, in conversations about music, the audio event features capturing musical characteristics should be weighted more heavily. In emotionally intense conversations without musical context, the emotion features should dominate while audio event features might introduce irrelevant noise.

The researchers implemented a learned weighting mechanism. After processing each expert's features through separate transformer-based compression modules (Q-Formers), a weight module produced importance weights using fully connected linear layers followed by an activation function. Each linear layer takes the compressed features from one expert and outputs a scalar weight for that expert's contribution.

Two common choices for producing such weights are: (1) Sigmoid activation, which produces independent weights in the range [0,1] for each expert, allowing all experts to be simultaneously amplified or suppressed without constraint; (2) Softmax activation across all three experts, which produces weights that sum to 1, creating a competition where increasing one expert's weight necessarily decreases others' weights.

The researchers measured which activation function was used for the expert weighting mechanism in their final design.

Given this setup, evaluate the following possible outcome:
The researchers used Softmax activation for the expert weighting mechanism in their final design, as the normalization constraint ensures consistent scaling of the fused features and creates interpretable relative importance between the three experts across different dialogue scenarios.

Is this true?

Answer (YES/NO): NO